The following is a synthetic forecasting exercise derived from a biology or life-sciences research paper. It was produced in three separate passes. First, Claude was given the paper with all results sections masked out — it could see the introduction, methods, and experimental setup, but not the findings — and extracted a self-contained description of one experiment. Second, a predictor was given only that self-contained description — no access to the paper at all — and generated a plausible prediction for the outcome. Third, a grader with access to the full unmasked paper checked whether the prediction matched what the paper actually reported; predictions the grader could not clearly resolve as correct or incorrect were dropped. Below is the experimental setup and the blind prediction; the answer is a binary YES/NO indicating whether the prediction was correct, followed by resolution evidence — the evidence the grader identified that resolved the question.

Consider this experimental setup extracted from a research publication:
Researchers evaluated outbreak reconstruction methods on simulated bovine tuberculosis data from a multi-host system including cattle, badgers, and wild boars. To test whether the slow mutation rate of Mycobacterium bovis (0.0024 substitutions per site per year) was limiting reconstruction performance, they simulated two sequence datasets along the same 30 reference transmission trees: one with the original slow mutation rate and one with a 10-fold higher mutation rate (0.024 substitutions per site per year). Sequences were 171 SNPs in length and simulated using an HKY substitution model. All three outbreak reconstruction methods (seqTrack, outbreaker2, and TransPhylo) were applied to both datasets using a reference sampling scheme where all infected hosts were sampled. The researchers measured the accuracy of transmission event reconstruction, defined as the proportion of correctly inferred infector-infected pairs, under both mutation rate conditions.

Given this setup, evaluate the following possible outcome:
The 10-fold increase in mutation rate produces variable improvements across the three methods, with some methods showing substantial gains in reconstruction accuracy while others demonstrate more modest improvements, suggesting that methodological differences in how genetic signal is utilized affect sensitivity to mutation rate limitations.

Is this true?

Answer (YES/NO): NO